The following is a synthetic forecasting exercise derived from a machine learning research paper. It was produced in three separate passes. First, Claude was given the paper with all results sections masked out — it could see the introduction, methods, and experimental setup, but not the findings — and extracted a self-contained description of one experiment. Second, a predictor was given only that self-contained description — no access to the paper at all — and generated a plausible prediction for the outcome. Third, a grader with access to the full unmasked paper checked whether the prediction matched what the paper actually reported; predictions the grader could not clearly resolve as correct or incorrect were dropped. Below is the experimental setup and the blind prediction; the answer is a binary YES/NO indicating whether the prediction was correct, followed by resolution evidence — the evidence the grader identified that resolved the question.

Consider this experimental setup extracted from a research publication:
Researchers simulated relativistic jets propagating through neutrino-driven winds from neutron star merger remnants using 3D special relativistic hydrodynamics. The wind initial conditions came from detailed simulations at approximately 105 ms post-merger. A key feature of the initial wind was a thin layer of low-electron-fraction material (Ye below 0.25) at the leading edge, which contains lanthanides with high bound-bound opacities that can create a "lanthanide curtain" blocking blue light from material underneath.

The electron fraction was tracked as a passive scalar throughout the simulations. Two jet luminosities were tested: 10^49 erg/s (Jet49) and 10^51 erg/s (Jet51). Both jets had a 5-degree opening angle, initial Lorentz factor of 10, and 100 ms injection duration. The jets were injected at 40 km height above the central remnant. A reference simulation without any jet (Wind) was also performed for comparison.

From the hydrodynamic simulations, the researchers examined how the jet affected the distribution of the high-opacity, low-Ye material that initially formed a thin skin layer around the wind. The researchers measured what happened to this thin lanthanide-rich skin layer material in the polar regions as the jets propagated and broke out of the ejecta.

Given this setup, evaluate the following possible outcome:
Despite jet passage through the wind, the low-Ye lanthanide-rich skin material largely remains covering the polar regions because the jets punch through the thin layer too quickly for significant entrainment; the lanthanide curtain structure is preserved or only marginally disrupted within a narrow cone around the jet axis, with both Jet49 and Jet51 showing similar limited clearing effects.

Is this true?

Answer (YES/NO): NO